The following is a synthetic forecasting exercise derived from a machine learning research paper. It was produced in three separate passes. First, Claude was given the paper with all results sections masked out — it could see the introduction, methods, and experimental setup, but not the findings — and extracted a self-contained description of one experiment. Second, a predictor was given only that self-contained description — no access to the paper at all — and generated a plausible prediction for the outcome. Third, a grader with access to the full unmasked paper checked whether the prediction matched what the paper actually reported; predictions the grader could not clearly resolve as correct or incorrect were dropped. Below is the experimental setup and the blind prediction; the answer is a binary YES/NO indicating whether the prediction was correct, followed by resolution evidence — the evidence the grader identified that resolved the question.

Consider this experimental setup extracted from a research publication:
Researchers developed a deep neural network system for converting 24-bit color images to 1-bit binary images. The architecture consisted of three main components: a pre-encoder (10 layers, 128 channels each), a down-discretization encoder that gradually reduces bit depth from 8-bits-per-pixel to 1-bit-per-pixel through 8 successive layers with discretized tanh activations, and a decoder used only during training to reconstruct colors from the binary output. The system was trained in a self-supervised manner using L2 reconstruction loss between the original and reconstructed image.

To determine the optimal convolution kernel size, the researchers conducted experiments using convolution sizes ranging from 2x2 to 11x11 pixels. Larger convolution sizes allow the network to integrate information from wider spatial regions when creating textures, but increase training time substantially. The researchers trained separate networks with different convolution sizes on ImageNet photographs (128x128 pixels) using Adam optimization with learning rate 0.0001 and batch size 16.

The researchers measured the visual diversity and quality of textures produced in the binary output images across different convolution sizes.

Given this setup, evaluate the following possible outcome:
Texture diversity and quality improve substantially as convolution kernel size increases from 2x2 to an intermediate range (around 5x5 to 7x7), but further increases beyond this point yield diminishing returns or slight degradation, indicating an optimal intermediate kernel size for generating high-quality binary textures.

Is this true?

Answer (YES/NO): NO